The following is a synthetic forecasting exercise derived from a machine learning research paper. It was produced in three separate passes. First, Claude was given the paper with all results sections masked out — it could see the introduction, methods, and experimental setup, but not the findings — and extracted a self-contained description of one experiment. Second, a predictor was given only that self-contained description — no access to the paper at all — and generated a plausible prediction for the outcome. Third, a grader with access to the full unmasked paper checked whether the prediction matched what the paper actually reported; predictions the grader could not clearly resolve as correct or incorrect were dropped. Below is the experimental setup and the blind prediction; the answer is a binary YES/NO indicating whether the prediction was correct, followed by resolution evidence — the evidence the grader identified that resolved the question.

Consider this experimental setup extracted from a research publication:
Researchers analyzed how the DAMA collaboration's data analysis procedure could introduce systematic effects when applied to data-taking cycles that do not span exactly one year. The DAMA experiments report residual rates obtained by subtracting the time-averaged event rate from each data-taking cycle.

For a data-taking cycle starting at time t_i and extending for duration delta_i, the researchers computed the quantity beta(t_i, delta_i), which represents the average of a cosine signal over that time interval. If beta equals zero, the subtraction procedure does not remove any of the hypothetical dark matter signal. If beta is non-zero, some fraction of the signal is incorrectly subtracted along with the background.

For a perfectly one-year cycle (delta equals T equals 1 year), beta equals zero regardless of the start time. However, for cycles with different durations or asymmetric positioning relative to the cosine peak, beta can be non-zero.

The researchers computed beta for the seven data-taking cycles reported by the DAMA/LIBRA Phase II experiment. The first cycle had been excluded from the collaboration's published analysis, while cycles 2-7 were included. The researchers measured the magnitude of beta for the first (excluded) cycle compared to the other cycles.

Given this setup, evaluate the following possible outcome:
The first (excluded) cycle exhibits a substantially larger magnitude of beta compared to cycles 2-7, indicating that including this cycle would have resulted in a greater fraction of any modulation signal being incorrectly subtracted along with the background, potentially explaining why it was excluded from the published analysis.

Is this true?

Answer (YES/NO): NO